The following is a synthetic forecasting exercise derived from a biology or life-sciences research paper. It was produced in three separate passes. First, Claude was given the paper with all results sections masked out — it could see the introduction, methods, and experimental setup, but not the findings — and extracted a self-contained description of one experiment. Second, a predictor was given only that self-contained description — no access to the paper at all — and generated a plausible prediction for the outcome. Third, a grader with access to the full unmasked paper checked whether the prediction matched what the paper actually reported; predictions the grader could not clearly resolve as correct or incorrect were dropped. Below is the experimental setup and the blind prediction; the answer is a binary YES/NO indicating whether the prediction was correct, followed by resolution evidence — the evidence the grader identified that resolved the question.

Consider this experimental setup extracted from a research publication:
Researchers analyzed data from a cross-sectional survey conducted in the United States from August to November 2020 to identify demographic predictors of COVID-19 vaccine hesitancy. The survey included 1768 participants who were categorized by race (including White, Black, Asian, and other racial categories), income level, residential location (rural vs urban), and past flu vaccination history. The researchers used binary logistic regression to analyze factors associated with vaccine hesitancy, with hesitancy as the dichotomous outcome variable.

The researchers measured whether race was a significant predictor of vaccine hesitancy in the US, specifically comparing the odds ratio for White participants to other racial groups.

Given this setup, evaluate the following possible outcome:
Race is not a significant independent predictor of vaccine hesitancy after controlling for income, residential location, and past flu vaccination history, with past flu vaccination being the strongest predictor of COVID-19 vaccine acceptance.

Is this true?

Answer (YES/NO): NO